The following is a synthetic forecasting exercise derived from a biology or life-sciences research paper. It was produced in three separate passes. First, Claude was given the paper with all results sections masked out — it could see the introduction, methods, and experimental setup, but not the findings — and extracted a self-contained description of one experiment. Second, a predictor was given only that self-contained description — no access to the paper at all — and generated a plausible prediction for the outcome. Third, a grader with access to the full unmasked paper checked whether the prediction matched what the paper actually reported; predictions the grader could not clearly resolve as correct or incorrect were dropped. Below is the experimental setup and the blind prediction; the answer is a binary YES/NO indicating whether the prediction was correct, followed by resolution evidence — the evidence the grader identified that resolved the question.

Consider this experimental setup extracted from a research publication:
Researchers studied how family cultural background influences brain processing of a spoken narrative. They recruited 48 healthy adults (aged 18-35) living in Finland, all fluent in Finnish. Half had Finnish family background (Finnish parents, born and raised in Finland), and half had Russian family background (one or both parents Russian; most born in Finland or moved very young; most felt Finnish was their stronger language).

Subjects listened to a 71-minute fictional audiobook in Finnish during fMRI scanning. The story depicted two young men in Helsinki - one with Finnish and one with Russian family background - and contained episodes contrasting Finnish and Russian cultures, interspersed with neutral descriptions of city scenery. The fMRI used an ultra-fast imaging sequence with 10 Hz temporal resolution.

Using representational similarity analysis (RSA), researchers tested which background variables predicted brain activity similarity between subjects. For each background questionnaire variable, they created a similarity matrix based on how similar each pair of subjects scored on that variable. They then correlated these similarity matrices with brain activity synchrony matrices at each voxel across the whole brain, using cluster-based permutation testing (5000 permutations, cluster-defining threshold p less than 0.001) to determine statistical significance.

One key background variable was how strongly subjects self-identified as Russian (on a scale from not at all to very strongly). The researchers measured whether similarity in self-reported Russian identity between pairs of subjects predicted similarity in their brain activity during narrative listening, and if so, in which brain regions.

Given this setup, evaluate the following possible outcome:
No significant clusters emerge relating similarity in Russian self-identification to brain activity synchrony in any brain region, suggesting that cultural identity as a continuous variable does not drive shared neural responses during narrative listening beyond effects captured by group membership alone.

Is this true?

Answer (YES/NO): NO